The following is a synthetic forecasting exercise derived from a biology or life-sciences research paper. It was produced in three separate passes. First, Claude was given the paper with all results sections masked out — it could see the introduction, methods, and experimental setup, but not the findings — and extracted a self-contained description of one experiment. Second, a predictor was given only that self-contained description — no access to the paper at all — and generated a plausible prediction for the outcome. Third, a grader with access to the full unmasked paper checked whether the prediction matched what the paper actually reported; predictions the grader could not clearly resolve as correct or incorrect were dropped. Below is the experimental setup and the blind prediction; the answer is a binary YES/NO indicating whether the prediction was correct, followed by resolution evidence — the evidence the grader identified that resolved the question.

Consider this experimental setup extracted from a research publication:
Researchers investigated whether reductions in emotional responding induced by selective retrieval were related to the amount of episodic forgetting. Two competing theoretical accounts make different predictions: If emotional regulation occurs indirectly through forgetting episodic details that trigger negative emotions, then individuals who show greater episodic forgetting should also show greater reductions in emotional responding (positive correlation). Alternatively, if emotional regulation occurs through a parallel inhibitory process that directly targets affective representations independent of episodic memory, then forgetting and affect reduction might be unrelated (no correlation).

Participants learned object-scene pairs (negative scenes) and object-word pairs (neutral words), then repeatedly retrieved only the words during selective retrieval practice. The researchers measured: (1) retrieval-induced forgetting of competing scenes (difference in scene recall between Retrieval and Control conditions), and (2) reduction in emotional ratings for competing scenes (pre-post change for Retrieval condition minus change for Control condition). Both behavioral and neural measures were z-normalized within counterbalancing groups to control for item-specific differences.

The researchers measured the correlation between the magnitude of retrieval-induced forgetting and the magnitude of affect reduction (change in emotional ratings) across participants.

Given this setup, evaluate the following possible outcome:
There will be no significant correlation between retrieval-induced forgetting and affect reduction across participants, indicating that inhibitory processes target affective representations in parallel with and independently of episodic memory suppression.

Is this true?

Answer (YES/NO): YES